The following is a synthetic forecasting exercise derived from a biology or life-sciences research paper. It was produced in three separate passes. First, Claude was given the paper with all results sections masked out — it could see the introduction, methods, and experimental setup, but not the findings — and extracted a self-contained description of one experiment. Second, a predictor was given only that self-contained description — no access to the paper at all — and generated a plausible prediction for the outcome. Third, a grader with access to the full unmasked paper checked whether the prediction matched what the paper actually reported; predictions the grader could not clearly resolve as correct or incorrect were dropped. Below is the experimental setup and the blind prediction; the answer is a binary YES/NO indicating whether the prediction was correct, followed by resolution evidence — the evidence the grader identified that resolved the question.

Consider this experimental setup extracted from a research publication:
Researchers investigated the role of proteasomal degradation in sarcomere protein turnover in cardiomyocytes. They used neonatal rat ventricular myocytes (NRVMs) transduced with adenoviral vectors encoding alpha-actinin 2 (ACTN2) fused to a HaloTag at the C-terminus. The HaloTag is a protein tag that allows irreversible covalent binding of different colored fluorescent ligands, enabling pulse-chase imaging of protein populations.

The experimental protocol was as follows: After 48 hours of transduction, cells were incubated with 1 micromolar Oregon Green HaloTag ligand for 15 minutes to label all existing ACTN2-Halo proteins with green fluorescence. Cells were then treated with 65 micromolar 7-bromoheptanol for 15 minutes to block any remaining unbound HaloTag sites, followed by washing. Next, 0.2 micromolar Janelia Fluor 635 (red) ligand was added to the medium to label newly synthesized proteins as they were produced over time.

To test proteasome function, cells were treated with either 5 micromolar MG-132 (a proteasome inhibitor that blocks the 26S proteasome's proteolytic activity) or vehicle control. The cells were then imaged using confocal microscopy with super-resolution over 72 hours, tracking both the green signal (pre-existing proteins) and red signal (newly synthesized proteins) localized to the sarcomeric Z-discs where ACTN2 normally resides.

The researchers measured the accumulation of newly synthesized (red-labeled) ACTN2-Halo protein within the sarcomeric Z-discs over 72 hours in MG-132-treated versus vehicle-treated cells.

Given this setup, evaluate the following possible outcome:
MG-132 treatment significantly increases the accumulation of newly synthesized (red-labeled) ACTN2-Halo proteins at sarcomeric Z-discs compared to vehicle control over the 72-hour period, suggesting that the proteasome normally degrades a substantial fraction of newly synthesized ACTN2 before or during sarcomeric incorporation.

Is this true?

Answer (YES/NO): NO